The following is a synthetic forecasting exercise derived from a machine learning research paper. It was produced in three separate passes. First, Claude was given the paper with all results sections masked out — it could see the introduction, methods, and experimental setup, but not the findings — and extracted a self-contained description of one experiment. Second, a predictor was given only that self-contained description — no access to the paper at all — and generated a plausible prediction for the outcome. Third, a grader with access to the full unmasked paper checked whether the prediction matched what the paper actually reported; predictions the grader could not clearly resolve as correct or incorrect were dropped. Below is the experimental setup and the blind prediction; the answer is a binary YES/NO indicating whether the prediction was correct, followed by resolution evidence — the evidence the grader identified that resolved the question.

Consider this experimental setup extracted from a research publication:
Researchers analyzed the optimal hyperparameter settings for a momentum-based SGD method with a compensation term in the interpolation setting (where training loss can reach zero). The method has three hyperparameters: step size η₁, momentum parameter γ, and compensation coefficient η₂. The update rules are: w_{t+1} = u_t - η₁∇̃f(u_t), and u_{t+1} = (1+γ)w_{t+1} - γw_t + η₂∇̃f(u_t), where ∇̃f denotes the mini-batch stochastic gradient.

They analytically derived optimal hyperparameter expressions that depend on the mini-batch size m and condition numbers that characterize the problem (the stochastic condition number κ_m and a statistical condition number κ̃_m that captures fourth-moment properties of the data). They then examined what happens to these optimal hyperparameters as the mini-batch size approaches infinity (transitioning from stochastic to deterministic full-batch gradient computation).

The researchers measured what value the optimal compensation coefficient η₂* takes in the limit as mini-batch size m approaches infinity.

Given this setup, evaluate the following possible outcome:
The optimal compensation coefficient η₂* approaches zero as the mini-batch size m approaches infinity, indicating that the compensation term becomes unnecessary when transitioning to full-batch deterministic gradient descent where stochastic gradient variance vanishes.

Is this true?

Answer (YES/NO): YES